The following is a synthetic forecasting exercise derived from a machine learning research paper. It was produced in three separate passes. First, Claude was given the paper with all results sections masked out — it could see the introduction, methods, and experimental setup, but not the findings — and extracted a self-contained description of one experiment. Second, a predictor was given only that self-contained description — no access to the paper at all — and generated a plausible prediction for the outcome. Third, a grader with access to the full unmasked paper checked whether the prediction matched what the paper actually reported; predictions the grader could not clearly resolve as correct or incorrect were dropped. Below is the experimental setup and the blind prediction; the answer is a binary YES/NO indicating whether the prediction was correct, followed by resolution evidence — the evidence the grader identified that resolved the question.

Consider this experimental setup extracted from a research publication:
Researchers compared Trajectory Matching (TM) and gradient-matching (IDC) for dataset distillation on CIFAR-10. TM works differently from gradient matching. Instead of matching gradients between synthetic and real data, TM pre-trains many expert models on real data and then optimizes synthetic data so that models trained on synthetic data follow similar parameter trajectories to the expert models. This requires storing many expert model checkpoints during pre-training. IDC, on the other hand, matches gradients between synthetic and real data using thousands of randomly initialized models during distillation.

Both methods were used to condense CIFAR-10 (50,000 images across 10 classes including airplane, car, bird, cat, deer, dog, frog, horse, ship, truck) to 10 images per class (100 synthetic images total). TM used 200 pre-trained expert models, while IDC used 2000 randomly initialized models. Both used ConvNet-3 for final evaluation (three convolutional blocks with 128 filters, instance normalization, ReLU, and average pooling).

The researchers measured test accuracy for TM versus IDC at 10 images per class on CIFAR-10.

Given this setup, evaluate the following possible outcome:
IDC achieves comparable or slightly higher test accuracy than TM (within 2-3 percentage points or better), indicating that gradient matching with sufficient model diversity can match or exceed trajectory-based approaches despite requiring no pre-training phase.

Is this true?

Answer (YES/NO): YES